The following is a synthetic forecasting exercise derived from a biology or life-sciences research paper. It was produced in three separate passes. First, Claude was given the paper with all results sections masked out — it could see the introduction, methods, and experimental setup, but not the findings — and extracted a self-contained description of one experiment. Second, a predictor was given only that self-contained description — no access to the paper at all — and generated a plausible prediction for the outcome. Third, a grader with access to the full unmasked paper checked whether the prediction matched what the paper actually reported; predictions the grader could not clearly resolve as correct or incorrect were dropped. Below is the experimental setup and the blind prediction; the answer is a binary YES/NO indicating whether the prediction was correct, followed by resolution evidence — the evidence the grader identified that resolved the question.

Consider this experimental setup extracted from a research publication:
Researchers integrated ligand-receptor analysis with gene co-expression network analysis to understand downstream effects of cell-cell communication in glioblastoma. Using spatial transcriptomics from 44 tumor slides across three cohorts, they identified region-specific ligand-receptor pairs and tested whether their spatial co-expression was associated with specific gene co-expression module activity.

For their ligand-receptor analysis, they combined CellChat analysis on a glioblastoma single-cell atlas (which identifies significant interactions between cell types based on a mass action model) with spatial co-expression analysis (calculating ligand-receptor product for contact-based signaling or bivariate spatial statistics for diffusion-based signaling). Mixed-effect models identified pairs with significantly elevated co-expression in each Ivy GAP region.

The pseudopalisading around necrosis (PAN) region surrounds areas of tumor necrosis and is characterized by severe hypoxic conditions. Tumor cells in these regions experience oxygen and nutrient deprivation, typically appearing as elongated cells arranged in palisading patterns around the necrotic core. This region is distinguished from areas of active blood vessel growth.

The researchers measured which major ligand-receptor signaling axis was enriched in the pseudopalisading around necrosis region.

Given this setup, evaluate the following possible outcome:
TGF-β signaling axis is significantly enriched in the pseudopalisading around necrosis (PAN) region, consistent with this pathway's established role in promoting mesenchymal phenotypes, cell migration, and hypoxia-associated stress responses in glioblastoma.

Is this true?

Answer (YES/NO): NO